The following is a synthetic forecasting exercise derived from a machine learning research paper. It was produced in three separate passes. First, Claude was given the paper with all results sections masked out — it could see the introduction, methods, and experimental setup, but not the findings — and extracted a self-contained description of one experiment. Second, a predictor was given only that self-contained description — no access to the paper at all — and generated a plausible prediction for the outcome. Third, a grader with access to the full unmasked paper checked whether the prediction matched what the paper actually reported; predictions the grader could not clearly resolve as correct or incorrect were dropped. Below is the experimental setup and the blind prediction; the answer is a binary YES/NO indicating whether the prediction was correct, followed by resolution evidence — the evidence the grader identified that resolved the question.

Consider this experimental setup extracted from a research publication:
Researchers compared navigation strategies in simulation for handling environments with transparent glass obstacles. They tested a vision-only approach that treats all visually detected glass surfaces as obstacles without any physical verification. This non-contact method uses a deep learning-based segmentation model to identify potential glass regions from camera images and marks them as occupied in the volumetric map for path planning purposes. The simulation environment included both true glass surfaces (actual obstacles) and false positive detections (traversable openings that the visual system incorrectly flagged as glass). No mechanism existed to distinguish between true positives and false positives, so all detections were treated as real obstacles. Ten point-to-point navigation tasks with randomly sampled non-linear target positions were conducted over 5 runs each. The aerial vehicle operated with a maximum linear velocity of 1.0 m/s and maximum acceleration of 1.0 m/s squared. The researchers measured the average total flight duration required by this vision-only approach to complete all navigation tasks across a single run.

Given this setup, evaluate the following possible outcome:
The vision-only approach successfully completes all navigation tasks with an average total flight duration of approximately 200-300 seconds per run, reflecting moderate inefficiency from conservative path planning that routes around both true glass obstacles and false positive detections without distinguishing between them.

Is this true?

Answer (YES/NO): YES